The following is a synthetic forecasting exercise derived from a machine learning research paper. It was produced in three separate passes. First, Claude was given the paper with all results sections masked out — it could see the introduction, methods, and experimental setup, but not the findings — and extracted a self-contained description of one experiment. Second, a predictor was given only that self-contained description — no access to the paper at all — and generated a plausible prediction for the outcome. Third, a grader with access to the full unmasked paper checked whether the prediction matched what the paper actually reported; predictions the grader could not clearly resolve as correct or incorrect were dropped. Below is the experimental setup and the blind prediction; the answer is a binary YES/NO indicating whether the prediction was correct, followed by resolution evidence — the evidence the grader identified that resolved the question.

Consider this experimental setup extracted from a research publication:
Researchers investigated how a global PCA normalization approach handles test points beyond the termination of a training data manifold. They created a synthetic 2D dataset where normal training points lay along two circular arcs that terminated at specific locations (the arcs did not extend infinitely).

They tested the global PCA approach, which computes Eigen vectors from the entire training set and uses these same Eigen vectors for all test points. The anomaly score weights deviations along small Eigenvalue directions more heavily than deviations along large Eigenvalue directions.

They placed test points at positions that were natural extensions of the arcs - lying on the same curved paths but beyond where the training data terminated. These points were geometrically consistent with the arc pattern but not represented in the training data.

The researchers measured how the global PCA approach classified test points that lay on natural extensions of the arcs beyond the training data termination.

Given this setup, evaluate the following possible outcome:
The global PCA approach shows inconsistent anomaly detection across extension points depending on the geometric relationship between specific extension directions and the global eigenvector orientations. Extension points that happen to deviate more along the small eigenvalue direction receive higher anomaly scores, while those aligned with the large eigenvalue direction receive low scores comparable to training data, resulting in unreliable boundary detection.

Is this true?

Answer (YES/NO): NO